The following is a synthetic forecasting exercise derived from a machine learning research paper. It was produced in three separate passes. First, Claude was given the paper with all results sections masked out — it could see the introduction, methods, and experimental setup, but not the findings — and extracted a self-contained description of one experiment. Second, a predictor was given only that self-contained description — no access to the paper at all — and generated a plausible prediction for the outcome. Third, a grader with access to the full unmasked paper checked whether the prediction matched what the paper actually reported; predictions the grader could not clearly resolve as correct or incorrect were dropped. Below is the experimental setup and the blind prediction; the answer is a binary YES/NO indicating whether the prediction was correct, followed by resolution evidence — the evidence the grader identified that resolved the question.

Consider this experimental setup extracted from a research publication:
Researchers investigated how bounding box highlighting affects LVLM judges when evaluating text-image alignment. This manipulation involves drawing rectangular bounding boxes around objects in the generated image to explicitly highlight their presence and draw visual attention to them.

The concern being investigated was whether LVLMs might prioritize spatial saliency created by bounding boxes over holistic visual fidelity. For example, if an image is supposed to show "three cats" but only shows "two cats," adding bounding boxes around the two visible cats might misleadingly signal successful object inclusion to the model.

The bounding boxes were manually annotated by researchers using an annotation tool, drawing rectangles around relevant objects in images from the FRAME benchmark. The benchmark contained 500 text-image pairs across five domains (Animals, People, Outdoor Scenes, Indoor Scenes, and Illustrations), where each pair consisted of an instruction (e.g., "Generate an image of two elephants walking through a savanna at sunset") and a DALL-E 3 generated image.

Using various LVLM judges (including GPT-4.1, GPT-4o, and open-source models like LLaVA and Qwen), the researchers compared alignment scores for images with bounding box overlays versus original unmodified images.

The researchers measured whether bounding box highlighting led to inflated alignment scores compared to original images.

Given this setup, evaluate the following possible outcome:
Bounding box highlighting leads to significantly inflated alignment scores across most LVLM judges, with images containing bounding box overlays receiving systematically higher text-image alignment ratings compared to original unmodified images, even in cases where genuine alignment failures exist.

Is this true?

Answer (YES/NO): YES